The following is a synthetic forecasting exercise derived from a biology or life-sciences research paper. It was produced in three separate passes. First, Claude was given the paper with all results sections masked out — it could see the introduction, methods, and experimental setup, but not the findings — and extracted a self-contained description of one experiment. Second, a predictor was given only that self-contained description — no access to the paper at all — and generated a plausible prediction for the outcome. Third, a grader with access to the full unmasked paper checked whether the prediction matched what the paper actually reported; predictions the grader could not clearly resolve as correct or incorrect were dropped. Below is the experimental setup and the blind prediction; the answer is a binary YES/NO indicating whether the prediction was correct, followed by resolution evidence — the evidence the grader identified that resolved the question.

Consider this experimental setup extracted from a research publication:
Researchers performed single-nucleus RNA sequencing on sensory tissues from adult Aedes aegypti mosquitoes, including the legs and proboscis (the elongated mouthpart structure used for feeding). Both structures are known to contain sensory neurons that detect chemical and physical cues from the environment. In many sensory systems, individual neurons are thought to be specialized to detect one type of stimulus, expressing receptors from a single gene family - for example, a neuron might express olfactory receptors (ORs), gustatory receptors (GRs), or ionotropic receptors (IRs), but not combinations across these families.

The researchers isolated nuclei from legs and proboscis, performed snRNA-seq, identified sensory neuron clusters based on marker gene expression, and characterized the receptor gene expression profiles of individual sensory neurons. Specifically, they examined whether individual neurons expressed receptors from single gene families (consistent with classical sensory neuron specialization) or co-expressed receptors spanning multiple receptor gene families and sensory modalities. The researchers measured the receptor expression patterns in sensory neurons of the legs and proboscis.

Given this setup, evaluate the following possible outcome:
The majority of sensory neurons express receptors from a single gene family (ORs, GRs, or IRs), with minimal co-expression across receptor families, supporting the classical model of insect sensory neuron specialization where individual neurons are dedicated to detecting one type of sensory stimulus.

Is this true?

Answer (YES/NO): NO